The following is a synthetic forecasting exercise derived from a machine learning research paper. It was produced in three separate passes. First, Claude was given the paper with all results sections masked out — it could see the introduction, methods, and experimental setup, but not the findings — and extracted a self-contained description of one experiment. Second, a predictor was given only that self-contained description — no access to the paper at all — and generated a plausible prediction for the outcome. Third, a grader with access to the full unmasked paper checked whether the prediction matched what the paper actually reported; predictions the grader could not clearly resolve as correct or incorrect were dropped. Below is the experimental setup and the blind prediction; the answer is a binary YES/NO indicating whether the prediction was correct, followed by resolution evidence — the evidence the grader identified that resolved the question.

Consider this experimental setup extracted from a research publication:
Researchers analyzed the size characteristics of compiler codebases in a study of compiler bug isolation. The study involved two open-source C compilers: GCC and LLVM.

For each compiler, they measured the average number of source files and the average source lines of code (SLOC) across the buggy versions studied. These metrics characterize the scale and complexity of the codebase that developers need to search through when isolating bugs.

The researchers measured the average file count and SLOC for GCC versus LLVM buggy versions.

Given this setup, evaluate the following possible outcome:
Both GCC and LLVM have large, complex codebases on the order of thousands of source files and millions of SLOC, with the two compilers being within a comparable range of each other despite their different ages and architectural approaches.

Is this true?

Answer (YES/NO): YES